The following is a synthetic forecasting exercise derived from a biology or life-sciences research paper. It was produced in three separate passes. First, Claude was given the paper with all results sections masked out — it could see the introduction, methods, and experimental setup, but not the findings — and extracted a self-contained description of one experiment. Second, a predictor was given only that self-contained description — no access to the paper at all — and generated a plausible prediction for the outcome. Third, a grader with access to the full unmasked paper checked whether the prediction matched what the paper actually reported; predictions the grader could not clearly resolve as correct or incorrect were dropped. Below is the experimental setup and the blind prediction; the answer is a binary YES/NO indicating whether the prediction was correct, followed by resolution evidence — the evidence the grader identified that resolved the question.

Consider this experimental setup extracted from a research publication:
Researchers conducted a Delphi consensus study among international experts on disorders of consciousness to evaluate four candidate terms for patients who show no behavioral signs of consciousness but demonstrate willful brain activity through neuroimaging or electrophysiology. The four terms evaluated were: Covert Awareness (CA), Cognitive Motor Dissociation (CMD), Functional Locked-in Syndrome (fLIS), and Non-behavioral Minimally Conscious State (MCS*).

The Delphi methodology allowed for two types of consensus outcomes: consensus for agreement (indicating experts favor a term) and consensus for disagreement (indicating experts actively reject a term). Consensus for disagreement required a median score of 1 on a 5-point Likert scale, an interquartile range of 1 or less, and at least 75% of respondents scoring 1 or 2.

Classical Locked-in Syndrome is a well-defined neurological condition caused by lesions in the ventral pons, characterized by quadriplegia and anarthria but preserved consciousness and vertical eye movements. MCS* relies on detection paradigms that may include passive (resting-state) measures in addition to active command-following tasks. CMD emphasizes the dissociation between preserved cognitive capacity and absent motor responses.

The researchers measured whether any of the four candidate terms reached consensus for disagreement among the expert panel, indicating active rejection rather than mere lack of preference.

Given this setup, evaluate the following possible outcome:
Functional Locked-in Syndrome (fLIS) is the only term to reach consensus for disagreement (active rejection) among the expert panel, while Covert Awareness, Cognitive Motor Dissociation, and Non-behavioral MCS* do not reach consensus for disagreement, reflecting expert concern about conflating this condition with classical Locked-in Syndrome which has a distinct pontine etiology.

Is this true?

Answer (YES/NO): YES